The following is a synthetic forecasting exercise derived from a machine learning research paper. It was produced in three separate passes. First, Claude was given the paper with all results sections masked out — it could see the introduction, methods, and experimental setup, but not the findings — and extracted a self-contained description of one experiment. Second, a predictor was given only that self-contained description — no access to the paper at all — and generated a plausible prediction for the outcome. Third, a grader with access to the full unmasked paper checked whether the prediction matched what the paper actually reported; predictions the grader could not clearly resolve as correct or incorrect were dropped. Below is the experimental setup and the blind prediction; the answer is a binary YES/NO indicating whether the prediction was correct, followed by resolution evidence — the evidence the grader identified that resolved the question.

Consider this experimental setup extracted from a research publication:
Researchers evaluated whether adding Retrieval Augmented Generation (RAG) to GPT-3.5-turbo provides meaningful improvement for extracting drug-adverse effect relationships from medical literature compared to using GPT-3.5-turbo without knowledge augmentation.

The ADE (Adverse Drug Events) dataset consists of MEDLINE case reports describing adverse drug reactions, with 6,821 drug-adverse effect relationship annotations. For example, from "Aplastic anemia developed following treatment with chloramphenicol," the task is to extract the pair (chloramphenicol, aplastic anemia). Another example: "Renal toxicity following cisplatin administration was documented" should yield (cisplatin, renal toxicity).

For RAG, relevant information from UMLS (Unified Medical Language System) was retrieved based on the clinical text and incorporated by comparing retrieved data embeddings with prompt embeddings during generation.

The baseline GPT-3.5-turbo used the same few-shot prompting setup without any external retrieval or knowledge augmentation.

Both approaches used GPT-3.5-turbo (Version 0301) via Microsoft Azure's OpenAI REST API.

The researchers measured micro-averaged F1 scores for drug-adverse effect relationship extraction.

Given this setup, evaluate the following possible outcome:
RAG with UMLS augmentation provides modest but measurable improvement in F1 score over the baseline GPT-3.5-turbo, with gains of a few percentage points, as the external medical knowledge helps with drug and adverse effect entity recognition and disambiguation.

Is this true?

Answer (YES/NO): YES